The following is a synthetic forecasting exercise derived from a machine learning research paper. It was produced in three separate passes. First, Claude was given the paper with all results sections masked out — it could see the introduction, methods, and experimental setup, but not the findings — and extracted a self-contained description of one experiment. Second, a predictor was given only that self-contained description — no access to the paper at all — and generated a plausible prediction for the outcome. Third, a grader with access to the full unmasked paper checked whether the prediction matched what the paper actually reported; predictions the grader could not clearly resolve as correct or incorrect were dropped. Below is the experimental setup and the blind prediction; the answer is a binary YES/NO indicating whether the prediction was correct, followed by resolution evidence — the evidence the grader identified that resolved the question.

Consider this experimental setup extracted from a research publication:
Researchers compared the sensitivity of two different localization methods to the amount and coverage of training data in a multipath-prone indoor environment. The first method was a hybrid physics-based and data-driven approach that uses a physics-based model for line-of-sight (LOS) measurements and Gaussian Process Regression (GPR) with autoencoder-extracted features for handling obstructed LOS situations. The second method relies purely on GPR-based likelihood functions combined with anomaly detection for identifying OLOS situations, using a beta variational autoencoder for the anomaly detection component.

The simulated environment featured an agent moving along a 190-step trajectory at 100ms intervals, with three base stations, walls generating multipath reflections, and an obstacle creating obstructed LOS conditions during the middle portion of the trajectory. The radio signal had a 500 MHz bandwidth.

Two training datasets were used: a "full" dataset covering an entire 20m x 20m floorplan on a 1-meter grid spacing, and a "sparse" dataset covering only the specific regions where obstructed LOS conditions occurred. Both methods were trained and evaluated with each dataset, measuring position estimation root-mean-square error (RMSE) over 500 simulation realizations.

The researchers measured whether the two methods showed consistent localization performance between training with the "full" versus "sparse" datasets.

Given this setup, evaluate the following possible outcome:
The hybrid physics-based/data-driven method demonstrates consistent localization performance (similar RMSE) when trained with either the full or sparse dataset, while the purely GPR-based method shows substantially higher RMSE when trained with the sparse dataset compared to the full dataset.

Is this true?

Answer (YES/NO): YES